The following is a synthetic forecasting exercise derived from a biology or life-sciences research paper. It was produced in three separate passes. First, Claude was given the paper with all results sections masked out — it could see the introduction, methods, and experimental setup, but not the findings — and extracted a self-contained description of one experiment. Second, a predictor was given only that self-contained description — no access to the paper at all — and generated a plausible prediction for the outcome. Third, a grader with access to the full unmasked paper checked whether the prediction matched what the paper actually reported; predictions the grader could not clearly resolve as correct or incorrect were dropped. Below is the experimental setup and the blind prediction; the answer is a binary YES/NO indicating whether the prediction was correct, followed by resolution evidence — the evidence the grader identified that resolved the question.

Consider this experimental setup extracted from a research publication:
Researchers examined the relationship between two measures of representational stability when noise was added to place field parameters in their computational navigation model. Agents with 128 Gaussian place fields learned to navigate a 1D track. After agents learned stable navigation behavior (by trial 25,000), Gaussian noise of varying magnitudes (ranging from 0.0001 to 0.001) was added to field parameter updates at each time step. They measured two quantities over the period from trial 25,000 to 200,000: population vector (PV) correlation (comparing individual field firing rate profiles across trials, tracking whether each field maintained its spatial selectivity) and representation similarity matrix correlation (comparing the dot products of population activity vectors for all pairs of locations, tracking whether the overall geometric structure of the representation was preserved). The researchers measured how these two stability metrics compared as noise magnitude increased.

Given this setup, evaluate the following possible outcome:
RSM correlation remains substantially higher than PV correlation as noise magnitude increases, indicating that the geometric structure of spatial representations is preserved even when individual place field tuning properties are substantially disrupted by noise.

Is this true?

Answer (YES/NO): YES